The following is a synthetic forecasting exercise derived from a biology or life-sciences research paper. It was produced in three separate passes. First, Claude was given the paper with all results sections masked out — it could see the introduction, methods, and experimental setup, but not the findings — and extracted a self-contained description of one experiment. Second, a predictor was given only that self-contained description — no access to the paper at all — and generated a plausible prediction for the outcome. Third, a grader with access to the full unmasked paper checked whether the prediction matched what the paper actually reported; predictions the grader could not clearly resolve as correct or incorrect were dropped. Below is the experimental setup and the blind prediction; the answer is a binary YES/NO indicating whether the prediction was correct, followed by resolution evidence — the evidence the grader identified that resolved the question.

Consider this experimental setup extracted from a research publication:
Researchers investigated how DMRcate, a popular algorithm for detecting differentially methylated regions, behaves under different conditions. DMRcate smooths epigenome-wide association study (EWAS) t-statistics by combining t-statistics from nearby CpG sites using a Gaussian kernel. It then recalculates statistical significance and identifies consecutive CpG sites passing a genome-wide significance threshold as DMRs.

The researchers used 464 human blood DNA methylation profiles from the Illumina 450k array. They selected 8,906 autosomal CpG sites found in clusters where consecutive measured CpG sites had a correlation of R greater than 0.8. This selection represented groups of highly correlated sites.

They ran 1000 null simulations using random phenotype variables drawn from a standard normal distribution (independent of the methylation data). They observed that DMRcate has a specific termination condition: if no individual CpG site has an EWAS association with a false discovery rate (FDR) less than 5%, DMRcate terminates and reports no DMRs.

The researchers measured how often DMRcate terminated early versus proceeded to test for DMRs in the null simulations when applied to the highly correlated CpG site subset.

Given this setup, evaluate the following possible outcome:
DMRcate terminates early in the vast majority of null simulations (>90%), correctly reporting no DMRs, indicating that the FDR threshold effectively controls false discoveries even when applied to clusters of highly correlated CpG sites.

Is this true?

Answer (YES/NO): NO